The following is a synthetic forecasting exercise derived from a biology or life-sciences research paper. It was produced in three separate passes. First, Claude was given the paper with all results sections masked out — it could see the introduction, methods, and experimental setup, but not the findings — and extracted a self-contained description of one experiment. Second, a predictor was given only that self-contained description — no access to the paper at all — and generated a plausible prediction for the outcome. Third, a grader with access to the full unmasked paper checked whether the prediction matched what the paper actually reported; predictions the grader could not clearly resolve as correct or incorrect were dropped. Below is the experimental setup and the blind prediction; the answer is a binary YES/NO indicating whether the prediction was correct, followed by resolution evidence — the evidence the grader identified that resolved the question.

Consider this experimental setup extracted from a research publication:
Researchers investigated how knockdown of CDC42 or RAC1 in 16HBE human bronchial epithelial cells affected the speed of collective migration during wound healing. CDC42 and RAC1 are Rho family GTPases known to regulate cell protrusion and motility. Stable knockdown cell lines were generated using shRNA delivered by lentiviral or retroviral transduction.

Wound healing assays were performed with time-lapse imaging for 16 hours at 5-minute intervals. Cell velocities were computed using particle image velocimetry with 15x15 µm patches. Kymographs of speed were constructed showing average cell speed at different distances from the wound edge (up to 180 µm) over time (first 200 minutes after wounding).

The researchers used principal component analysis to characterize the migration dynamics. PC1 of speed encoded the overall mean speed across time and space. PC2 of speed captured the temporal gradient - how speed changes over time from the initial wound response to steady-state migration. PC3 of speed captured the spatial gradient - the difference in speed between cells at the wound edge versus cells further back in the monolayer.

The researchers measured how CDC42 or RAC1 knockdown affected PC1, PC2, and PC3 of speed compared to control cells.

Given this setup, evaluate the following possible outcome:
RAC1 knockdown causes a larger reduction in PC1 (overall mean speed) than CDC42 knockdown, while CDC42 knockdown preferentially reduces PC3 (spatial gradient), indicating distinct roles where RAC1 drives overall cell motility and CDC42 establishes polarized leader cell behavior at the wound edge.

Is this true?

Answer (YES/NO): NO